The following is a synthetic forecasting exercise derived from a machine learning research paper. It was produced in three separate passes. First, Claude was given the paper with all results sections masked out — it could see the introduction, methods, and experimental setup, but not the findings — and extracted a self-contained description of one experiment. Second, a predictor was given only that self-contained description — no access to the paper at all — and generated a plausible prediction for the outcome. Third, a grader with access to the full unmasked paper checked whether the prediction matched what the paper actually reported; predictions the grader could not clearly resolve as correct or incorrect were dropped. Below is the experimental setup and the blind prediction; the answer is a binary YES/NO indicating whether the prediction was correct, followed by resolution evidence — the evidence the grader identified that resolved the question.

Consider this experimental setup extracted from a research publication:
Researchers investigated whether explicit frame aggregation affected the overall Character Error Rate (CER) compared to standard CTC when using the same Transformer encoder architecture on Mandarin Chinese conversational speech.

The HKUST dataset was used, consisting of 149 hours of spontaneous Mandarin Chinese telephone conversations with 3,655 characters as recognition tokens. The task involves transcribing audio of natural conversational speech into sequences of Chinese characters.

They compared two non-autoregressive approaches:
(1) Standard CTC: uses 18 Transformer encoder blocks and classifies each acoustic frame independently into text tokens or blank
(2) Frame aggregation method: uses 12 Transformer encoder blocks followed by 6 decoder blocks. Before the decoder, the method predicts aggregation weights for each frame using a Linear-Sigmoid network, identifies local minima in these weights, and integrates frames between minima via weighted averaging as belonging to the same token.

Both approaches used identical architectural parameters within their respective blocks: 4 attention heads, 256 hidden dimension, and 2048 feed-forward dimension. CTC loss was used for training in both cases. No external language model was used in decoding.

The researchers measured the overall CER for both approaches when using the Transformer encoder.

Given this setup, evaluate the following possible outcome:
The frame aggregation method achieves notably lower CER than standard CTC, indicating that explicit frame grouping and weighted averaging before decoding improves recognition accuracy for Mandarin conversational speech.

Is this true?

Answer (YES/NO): NO